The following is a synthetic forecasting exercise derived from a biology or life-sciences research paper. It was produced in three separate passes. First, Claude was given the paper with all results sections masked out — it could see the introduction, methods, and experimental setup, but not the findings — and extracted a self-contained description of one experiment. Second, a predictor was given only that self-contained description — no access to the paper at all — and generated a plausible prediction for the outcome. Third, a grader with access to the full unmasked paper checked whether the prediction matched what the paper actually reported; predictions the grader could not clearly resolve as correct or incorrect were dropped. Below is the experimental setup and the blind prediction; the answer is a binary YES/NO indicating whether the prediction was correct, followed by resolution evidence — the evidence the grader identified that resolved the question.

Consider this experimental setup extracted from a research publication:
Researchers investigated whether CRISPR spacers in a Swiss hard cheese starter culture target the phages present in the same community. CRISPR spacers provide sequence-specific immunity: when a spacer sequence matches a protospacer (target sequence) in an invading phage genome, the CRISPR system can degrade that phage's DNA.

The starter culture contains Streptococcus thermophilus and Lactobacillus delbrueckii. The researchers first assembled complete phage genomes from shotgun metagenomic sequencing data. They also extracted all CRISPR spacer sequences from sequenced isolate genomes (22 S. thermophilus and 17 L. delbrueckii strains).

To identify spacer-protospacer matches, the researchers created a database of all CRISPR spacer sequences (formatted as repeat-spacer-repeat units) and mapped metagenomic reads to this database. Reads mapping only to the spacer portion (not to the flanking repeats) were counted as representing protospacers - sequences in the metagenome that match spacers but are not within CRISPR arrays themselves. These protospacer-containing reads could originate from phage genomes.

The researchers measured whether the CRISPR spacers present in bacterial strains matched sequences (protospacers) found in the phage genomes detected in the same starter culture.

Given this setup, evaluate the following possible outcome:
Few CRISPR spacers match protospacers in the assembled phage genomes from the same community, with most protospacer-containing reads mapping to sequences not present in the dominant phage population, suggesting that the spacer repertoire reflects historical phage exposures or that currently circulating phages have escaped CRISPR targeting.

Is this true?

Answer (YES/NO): NO